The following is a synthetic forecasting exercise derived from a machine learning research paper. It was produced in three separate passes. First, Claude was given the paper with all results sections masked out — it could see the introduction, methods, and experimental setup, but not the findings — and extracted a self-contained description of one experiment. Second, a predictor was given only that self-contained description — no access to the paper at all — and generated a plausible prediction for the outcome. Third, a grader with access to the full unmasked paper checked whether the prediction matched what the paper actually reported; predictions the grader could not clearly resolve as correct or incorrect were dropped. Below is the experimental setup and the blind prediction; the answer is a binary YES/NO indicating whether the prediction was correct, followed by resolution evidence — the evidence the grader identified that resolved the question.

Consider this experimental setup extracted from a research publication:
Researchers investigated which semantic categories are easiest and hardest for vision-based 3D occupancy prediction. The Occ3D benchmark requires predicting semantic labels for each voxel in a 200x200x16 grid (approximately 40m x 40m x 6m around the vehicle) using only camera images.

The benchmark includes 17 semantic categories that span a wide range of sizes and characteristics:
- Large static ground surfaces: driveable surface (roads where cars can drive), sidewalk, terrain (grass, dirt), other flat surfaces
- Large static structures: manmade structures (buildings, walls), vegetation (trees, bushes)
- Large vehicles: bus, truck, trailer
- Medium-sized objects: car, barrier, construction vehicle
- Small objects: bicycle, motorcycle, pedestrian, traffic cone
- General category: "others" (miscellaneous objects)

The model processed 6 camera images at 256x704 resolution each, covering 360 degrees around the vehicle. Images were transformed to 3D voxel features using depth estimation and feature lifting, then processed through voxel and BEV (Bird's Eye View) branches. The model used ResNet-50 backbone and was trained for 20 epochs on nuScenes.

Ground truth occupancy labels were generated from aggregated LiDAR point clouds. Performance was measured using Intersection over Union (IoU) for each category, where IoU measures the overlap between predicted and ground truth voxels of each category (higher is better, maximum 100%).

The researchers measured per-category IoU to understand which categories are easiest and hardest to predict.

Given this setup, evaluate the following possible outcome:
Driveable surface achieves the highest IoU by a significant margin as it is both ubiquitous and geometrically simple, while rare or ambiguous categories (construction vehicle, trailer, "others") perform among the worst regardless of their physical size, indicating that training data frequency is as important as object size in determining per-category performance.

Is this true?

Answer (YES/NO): NO